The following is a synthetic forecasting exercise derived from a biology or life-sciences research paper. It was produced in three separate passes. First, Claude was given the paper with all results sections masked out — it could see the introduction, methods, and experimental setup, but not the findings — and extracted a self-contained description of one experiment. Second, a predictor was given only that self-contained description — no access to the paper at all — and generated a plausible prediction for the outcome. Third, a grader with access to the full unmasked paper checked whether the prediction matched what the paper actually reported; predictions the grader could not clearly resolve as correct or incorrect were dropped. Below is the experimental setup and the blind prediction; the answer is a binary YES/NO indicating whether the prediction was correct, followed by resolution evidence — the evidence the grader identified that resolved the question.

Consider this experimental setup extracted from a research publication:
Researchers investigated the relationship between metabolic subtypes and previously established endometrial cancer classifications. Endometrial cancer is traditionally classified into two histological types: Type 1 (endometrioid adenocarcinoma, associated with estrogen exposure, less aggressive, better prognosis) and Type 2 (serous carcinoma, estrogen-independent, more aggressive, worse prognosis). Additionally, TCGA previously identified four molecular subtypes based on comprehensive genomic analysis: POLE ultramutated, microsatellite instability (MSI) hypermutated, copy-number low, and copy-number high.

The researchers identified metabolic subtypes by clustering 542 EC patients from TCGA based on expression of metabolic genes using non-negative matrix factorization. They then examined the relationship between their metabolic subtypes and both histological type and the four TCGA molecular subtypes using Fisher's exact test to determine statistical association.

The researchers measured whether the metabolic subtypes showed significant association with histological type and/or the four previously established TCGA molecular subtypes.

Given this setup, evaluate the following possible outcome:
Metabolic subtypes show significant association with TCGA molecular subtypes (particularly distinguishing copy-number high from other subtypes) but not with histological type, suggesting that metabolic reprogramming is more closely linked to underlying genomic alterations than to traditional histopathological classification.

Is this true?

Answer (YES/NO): NO